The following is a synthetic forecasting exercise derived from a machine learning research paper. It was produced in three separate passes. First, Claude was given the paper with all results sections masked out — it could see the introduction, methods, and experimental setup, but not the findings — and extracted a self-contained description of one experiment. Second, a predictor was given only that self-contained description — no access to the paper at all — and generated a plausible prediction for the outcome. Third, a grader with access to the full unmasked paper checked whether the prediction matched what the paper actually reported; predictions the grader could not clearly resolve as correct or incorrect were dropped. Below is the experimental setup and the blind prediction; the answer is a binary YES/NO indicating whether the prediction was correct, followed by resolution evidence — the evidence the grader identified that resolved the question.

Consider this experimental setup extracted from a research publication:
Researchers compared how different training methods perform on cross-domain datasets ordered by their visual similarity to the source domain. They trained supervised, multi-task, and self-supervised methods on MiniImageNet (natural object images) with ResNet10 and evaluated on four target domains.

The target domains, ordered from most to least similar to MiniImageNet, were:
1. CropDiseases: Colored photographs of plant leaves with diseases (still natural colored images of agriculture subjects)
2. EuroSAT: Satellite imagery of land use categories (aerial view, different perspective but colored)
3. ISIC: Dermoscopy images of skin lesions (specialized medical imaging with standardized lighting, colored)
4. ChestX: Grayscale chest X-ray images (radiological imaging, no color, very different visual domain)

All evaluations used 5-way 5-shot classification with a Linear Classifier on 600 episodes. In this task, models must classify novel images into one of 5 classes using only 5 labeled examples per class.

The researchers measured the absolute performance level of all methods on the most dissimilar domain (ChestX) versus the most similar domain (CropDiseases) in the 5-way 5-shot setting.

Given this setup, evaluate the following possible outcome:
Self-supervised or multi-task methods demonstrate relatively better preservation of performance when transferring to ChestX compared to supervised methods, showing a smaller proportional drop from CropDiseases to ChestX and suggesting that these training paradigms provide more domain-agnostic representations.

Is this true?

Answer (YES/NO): NO